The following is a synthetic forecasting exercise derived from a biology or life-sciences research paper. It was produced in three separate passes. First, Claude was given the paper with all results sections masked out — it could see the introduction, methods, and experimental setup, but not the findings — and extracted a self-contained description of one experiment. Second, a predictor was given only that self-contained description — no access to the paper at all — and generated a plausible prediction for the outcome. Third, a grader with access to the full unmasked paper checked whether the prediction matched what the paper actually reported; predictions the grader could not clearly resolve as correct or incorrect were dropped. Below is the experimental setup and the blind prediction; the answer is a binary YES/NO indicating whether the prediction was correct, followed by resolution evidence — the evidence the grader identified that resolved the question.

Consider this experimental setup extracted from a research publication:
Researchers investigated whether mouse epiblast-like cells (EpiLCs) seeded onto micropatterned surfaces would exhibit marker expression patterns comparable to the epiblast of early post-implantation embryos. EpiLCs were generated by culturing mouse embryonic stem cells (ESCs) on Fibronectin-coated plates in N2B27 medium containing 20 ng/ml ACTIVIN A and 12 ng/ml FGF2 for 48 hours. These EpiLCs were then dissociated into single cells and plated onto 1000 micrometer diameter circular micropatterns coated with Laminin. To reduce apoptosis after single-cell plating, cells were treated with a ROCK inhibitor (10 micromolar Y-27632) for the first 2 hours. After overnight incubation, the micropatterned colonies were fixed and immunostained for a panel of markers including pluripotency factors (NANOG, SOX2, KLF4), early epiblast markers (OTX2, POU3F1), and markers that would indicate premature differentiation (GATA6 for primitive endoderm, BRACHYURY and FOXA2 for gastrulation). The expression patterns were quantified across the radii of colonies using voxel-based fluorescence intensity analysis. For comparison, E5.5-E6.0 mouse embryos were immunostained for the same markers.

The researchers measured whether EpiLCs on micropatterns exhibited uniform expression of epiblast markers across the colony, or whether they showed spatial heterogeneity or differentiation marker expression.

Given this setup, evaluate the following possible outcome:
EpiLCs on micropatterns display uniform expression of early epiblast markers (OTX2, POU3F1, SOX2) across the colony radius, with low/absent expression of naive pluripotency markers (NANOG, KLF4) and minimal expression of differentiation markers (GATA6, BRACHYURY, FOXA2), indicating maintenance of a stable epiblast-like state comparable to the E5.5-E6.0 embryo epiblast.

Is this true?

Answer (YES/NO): NO